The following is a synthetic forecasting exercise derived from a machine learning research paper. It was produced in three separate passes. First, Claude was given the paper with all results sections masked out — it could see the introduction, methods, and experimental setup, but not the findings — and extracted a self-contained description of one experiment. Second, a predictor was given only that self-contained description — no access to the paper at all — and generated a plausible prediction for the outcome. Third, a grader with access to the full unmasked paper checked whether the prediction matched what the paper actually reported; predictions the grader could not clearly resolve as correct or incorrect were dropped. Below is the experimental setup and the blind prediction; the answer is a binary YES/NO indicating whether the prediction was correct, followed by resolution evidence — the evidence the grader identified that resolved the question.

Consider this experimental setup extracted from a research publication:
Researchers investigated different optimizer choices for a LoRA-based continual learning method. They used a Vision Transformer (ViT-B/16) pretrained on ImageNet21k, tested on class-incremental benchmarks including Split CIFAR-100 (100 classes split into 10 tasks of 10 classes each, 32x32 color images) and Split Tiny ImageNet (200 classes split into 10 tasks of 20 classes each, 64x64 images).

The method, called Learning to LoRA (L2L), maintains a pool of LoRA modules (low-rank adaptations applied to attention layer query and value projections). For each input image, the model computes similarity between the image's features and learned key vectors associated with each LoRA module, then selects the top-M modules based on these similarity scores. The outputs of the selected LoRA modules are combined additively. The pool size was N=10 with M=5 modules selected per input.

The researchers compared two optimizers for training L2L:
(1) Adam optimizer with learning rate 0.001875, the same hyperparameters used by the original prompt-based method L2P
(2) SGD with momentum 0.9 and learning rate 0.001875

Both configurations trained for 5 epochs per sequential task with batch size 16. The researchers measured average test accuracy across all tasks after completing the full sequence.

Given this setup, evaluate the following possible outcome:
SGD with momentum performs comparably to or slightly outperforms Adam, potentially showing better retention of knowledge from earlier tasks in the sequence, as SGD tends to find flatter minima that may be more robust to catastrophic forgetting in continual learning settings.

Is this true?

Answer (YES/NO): NO